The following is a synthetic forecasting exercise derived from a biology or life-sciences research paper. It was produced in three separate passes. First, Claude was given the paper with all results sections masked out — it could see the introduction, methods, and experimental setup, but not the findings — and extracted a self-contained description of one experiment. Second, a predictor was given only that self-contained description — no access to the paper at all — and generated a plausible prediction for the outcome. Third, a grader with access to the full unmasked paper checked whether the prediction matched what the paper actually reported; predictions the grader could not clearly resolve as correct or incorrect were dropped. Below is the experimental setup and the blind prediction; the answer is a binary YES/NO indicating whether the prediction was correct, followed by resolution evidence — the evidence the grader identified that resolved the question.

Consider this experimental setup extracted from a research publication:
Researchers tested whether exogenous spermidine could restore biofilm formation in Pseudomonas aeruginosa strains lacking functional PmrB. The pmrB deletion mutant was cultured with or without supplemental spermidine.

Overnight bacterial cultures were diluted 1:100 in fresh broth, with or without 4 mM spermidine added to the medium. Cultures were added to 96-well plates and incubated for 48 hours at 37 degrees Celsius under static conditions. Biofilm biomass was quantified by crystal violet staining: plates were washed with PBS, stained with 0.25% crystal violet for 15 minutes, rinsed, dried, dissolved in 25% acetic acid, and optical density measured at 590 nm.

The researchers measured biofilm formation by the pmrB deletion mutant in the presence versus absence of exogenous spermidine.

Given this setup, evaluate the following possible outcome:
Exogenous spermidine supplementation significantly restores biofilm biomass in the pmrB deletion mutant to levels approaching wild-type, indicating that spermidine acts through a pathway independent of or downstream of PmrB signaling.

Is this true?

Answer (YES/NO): NO